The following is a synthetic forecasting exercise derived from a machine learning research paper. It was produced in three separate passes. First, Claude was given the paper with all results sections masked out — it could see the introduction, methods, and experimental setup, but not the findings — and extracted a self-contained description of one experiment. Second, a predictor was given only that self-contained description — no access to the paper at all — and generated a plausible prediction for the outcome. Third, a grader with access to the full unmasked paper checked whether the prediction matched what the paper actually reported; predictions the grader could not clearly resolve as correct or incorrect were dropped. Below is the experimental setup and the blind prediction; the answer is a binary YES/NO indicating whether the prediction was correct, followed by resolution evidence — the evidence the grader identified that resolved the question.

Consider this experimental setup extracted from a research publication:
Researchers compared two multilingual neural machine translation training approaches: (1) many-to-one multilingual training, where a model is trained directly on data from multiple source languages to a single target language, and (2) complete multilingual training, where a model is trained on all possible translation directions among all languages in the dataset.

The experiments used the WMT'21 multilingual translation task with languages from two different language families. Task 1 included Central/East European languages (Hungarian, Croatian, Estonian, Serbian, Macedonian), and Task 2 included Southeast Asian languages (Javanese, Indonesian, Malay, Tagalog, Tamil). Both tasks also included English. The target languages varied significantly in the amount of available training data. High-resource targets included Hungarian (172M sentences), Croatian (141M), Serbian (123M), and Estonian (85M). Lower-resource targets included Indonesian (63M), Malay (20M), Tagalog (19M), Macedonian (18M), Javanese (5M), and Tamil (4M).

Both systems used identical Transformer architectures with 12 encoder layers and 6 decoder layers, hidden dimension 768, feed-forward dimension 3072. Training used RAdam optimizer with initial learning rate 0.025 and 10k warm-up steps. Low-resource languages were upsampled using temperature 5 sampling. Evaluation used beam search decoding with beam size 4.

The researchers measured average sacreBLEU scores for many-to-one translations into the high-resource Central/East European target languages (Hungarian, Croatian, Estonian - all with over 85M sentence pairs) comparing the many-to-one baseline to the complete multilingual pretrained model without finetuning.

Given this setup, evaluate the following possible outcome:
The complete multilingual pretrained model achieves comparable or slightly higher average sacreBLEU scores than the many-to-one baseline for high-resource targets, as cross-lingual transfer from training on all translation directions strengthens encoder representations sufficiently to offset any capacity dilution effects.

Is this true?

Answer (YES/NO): NO